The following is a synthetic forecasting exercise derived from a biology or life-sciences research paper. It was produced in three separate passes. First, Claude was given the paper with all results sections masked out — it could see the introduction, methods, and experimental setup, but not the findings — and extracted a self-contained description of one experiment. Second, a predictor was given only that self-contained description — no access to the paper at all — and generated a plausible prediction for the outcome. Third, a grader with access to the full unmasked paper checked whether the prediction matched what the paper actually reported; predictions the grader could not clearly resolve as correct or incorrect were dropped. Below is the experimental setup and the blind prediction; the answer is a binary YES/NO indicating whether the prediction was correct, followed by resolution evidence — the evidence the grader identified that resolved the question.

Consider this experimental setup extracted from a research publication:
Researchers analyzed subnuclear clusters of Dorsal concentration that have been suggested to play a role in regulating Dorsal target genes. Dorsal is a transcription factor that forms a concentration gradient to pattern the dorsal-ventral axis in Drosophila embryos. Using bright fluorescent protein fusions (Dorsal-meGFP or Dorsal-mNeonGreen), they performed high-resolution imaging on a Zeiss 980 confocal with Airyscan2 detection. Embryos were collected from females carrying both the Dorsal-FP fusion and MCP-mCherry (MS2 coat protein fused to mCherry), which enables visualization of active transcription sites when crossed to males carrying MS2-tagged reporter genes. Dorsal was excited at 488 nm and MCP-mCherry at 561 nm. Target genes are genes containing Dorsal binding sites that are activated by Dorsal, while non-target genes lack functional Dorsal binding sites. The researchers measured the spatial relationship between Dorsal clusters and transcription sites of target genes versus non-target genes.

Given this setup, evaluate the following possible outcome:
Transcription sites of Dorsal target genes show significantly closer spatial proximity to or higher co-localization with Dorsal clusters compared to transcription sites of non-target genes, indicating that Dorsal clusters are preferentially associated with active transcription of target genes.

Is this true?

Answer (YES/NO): YES